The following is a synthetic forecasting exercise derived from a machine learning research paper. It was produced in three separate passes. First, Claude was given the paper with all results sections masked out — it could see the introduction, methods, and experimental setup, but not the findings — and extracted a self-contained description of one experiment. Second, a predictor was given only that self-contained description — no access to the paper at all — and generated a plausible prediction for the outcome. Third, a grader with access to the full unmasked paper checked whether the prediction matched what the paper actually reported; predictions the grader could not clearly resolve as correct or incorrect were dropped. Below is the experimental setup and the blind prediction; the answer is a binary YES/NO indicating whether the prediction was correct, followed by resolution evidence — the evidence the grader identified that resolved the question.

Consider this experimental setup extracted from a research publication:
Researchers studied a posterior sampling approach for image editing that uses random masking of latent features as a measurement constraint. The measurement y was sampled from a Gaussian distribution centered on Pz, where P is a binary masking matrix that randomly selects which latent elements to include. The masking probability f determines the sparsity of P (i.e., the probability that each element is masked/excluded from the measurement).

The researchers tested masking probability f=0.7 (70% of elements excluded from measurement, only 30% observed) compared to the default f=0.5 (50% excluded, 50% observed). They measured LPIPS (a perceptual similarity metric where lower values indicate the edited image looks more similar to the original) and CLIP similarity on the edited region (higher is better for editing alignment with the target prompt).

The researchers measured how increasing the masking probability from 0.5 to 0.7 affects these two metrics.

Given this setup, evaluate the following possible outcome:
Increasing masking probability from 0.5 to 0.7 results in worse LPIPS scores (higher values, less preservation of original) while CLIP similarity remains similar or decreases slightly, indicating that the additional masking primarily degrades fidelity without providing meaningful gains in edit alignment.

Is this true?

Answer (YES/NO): NO